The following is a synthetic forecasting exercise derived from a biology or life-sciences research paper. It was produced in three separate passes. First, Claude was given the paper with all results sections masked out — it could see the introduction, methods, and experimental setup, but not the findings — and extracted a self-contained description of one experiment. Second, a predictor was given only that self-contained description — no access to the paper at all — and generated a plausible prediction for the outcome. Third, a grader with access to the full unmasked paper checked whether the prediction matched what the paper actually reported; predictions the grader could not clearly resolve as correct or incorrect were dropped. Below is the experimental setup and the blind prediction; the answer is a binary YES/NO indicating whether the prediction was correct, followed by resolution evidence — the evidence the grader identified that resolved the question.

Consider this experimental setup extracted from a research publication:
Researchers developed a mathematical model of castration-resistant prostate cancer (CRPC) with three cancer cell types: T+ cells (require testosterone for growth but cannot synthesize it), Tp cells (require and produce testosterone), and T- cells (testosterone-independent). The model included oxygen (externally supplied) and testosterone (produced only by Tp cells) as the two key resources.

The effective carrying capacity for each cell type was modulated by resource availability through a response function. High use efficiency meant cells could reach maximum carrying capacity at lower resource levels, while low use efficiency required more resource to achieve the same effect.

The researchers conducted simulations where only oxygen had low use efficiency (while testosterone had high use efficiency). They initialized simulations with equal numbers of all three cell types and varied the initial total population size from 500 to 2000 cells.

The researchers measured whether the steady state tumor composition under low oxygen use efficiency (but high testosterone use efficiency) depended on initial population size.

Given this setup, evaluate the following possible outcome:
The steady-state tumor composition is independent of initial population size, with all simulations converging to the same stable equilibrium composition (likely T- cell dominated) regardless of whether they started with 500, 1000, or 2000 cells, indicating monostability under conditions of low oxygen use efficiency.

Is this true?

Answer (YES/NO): NO